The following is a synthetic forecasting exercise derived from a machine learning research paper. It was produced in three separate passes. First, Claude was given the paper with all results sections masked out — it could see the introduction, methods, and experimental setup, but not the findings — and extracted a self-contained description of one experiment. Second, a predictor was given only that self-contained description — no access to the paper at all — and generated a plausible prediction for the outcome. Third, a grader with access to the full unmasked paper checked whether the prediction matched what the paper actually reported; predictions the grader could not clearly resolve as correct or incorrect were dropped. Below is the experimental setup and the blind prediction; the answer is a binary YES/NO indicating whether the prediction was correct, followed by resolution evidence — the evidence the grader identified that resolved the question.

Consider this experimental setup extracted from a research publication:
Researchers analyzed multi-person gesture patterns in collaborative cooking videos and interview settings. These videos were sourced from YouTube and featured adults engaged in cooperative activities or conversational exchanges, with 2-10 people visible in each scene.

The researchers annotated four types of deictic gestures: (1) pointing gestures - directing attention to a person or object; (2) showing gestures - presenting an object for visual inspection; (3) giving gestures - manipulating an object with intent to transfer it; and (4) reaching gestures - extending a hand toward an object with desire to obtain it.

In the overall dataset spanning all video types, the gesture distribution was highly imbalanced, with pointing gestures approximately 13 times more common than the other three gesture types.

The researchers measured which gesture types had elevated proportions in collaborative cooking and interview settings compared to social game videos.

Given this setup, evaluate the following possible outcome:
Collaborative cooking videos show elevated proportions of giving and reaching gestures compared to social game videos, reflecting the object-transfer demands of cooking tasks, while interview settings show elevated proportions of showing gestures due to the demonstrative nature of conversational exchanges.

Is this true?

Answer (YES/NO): NO